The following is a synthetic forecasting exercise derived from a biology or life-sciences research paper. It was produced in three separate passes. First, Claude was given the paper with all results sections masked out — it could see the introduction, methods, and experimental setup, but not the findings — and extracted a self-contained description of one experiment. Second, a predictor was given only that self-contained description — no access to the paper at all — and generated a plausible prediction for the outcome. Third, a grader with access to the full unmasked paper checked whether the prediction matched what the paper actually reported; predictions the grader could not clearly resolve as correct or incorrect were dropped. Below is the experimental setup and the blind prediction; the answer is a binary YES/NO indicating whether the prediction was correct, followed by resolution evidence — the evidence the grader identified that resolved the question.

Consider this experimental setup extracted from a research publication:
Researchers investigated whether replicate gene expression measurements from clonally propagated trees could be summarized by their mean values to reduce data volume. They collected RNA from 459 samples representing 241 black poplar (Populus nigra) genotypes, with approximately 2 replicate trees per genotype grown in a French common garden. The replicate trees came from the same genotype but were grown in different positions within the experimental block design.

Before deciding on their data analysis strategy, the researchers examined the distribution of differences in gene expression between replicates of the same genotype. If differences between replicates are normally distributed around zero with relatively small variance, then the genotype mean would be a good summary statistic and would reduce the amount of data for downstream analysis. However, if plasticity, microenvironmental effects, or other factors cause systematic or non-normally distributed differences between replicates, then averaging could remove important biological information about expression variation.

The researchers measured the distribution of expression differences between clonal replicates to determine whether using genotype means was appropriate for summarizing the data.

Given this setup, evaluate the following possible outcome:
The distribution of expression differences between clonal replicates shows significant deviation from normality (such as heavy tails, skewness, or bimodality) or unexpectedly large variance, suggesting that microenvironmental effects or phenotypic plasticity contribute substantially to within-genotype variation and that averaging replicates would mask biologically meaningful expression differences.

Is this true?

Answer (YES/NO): YES